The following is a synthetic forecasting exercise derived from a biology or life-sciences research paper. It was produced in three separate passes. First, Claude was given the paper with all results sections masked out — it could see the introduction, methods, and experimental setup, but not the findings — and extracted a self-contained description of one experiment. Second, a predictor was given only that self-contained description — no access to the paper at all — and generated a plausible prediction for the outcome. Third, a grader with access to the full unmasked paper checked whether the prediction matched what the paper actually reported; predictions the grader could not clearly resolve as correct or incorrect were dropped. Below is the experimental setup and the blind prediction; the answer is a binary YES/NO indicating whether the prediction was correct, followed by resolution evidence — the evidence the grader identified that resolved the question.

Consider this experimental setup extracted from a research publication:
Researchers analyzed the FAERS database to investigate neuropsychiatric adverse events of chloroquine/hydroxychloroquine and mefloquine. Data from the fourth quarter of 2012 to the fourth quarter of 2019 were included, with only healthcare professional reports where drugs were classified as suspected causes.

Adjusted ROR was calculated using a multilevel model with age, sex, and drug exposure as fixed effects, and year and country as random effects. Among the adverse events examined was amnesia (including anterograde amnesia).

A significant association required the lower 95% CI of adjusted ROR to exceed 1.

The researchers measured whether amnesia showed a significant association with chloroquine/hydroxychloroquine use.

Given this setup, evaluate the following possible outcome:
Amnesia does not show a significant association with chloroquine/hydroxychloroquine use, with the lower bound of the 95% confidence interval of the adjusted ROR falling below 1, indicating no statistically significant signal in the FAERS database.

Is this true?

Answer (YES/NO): NO